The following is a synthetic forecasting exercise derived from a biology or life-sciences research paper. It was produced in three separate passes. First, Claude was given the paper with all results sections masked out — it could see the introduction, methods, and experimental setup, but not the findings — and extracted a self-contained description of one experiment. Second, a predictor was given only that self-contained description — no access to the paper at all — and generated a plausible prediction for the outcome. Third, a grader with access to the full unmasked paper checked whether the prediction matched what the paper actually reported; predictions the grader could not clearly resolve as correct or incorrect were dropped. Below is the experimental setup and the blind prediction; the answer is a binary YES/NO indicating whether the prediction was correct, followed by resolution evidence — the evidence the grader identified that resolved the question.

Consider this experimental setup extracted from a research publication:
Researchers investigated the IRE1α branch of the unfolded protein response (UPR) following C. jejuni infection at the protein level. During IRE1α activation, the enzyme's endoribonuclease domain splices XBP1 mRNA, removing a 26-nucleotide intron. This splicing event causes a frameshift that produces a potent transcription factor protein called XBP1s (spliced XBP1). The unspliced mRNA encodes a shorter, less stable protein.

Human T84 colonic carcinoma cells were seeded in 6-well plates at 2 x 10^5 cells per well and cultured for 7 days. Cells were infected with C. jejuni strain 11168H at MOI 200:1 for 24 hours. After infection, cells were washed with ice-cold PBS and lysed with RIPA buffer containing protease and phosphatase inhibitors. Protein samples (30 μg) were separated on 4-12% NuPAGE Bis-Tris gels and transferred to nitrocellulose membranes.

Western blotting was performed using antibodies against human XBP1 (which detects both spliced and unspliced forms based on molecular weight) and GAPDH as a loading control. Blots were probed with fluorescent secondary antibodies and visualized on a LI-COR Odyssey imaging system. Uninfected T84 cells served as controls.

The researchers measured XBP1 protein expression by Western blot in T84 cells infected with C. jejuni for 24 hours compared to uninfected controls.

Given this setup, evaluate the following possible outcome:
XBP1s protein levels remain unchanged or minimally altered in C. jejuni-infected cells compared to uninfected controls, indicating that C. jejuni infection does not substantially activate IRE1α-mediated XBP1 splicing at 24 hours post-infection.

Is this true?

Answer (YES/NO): NO